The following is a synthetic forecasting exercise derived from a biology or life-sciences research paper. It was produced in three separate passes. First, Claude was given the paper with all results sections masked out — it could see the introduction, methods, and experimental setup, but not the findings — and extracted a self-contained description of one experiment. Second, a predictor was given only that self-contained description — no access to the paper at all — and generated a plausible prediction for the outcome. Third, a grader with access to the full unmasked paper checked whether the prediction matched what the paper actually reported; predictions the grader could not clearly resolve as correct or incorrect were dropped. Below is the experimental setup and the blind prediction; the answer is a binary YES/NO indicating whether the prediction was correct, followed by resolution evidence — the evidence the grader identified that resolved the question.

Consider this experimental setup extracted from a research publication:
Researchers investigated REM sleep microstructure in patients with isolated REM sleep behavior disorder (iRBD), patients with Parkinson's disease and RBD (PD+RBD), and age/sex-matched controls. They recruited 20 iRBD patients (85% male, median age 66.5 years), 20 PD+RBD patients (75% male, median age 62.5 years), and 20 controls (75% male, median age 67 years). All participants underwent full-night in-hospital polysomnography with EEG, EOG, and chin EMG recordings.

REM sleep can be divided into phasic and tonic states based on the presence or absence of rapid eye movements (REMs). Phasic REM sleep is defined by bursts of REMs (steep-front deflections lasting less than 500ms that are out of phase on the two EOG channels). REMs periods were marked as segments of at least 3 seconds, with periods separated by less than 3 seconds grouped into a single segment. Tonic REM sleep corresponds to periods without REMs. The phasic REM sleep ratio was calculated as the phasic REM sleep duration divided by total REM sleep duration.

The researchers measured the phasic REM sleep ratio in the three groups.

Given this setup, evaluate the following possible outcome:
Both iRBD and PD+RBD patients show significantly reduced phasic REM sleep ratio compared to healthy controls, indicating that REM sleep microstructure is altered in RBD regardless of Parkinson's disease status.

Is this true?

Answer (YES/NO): NO